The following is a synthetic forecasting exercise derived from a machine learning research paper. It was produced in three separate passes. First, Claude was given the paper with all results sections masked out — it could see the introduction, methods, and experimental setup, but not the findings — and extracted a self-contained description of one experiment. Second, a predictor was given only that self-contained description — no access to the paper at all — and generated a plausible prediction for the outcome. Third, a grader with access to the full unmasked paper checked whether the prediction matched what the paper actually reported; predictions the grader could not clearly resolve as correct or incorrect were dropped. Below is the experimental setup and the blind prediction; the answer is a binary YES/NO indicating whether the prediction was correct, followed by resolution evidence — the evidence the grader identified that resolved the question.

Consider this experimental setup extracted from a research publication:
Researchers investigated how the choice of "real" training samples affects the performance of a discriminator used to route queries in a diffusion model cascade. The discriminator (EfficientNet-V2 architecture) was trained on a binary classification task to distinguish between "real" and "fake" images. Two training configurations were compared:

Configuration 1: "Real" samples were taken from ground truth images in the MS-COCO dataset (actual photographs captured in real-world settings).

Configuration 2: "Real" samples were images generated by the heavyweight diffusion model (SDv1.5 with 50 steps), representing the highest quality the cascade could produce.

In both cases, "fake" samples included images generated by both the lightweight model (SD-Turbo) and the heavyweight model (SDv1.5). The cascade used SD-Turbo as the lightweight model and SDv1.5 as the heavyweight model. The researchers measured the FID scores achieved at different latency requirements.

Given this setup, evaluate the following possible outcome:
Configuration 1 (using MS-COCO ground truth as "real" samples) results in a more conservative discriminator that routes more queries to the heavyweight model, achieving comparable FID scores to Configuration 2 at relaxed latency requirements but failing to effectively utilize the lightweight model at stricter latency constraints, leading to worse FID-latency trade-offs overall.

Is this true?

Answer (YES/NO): NO